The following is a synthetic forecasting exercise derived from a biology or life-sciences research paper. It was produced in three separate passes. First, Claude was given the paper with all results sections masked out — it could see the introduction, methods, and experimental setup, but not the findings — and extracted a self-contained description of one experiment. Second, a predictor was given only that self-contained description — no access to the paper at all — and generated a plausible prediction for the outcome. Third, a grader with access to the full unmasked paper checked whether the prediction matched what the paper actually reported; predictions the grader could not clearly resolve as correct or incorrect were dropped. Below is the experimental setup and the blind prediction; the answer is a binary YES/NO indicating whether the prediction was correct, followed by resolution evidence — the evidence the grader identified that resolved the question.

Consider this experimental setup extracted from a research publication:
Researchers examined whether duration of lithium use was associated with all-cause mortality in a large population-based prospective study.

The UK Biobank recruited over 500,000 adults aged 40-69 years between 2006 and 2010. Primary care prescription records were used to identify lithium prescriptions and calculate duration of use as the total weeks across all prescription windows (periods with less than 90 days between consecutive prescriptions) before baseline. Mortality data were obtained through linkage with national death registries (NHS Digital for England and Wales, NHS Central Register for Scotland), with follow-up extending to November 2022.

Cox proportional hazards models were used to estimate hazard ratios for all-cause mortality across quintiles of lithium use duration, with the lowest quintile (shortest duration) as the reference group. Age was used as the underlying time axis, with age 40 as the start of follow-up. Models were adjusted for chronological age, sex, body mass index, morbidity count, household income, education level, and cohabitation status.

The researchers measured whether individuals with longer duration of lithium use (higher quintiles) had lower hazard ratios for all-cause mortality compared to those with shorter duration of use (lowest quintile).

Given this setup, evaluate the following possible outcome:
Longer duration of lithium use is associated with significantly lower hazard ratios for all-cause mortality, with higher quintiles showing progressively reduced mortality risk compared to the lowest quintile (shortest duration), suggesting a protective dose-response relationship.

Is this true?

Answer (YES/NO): NO